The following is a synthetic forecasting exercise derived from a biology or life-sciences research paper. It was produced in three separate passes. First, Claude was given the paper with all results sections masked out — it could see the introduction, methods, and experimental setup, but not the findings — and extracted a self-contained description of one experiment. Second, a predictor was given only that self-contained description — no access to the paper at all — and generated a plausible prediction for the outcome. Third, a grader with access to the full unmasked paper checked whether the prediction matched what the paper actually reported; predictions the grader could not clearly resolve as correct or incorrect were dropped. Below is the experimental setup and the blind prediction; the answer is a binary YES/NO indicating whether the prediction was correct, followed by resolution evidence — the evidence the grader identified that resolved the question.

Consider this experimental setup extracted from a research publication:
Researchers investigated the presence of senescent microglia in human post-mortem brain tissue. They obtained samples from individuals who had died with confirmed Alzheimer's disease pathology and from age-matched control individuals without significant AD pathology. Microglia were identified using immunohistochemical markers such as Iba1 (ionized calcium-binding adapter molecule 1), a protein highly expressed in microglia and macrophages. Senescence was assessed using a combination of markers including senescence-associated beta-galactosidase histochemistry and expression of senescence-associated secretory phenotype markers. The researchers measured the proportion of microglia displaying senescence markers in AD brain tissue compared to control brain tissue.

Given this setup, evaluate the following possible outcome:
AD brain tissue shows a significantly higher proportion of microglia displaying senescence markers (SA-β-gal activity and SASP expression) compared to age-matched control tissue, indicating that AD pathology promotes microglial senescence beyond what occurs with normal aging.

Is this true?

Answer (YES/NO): YES